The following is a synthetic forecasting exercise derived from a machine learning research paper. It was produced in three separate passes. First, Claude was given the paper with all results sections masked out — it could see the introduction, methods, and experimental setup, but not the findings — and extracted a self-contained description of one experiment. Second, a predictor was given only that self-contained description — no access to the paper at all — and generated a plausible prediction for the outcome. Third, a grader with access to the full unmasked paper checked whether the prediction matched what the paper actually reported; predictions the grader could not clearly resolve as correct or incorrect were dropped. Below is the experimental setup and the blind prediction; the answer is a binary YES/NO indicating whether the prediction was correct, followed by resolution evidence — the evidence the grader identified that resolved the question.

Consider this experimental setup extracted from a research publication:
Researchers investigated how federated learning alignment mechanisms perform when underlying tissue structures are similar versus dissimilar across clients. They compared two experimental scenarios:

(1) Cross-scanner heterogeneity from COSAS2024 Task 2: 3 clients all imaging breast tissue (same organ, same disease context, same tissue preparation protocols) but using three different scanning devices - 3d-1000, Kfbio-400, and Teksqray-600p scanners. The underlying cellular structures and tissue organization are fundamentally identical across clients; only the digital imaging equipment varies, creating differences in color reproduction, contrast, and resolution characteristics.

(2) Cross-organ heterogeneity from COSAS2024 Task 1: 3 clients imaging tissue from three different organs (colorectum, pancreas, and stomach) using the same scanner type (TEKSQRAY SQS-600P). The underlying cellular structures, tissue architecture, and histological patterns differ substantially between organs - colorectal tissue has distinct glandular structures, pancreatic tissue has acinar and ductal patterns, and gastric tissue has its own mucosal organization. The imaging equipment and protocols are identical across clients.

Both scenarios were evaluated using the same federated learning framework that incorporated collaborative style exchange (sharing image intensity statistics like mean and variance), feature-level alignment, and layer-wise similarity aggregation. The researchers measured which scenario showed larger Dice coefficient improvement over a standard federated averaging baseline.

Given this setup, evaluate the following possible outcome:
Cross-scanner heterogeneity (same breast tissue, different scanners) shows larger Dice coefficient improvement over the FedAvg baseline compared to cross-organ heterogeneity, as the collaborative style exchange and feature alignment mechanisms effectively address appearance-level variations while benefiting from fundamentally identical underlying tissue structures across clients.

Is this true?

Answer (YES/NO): NO